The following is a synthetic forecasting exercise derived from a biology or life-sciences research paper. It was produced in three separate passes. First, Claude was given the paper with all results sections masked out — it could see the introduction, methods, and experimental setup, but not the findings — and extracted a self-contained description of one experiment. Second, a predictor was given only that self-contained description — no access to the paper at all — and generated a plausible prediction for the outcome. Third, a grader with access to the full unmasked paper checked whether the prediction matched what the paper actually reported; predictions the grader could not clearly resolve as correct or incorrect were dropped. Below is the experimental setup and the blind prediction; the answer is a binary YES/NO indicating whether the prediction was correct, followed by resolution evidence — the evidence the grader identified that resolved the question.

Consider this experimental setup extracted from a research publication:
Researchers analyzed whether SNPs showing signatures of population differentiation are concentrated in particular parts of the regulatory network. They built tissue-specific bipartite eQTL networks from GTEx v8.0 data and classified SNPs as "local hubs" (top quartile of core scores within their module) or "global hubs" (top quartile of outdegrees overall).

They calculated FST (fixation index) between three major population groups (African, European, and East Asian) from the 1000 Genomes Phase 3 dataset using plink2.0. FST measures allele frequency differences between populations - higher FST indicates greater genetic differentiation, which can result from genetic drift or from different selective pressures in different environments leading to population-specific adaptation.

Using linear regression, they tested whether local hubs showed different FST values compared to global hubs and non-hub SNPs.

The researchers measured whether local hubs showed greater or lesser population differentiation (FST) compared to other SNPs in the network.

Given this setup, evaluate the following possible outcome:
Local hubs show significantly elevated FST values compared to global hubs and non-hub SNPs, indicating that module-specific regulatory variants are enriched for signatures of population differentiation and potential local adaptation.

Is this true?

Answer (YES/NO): YES